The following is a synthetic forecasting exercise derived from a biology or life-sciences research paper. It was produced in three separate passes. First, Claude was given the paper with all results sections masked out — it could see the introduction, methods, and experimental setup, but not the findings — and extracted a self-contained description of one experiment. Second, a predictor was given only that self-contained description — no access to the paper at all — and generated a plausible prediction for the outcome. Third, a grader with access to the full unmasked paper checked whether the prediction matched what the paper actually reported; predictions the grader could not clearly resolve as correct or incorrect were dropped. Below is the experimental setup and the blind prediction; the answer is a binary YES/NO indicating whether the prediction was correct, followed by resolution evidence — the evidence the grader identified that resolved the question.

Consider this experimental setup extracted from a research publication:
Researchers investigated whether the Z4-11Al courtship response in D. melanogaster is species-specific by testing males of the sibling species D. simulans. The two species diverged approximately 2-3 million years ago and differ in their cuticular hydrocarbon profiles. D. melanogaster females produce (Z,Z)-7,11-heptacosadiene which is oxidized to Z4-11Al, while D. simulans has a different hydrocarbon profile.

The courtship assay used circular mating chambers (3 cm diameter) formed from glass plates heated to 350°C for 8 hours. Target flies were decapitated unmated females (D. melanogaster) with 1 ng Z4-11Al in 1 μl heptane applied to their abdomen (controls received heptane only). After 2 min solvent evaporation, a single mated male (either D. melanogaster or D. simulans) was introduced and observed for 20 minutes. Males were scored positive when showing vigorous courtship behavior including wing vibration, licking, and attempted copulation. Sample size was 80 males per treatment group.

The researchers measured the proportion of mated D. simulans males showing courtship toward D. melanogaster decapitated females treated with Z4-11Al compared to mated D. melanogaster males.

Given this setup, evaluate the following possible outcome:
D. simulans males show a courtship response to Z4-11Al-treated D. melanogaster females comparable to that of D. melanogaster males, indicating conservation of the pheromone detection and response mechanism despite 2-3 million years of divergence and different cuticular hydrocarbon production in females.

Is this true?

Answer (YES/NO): NO